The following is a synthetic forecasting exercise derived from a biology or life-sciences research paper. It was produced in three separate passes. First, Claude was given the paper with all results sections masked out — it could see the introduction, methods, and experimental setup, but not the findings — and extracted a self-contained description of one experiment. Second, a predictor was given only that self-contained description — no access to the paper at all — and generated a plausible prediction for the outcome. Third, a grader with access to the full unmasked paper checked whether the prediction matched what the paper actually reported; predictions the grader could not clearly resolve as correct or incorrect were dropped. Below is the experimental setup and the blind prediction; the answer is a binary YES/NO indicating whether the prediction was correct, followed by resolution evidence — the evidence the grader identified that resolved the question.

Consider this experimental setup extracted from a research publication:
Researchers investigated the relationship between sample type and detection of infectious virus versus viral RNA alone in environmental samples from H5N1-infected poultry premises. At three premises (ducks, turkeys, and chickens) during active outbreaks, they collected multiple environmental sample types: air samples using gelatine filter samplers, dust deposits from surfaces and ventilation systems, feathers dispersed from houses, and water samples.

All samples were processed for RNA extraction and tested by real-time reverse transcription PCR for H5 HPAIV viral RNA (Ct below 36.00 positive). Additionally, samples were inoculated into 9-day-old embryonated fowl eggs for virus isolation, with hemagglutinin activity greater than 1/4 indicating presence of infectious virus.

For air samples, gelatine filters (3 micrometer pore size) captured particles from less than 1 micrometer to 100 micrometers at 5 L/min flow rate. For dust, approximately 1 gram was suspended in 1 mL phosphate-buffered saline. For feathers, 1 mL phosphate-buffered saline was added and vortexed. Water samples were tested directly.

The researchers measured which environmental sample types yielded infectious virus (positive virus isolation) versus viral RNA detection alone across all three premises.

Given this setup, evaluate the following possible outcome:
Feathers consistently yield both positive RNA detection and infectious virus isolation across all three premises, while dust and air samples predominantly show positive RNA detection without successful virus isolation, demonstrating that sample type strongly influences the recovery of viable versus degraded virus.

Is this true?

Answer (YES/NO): NO